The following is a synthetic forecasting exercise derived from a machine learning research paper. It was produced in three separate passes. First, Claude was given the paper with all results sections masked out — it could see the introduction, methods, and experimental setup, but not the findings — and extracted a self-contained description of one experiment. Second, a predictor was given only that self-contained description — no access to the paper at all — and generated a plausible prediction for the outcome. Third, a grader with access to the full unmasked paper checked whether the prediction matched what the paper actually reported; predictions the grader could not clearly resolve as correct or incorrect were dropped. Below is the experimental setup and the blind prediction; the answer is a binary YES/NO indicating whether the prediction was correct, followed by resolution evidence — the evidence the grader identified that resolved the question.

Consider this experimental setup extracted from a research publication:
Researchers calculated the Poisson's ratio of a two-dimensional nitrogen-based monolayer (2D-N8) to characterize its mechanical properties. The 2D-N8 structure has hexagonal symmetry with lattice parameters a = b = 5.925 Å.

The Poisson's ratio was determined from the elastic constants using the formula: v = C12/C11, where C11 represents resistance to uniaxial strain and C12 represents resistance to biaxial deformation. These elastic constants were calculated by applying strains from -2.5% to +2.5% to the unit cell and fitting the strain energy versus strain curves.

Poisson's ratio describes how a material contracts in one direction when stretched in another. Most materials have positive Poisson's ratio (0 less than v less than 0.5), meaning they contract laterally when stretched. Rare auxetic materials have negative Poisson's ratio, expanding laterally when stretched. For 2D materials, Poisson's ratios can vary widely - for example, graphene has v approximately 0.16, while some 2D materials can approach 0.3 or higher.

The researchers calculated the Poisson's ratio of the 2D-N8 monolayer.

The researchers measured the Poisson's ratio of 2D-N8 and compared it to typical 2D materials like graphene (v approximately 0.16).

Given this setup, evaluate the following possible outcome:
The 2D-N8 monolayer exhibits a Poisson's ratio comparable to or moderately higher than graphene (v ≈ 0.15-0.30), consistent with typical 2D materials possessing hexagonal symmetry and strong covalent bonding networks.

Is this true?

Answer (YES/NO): YES